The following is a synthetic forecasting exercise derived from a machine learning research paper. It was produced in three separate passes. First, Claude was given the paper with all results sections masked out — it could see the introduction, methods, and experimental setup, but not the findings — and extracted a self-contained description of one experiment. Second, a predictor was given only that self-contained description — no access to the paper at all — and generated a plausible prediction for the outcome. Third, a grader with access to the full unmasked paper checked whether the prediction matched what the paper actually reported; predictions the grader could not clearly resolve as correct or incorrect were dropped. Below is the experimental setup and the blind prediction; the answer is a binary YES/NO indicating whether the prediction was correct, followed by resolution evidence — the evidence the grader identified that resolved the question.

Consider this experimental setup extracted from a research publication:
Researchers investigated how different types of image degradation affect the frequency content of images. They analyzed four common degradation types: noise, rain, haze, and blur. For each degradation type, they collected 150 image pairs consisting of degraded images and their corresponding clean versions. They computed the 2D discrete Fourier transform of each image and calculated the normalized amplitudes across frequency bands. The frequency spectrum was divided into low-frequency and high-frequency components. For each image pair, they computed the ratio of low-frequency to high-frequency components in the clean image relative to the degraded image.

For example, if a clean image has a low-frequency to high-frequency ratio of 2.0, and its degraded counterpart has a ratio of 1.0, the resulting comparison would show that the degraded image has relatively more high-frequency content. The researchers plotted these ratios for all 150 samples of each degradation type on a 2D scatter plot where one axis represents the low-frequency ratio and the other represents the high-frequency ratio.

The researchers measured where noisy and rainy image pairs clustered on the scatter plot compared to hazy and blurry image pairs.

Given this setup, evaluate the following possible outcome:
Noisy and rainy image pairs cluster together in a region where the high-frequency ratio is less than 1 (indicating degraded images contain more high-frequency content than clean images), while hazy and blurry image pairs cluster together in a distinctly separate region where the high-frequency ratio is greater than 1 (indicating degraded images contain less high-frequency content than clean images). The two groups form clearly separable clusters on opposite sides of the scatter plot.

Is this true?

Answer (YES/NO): YES